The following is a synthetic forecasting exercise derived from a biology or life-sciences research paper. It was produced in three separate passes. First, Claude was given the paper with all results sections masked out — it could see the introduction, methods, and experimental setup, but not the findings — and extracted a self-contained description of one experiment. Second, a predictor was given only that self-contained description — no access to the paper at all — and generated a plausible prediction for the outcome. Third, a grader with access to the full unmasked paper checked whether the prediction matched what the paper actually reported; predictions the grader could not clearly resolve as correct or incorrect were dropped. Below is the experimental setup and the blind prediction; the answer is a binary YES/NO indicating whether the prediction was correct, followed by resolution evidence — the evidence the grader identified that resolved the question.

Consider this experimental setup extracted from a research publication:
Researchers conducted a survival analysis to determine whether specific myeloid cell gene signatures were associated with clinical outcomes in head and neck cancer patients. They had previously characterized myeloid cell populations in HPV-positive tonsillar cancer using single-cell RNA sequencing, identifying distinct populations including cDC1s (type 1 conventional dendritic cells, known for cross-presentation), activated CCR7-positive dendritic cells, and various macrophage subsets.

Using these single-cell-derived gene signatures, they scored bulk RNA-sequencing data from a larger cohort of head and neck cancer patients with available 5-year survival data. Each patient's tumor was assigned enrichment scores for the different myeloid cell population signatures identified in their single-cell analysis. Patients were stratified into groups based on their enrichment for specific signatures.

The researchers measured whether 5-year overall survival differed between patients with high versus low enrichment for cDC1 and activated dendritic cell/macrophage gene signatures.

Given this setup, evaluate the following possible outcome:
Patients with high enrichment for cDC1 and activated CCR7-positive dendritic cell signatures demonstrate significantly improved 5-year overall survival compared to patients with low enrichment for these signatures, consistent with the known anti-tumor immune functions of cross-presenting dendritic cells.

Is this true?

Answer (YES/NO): YES